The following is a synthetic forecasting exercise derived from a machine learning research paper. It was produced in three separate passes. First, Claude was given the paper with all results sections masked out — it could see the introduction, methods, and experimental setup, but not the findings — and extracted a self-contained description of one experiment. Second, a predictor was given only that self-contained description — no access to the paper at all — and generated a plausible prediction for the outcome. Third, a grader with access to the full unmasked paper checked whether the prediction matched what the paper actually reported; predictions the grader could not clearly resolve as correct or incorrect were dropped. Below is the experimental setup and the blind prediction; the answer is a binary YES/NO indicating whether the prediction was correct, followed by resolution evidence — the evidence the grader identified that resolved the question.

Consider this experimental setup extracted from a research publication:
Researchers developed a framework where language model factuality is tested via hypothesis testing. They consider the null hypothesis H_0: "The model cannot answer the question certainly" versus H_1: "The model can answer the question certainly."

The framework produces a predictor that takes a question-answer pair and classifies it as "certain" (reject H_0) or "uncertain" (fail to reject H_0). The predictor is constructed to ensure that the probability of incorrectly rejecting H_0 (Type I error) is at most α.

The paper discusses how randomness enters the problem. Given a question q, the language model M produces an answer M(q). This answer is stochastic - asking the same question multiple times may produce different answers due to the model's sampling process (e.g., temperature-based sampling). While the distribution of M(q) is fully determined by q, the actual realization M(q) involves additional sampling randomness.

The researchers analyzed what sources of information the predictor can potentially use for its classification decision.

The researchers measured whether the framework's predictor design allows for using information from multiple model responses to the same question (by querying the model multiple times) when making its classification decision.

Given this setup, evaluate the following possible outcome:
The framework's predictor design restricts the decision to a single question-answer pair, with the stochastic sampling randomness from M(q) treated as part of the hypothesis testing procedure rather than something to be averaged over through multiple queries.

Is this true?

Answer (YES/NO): NO